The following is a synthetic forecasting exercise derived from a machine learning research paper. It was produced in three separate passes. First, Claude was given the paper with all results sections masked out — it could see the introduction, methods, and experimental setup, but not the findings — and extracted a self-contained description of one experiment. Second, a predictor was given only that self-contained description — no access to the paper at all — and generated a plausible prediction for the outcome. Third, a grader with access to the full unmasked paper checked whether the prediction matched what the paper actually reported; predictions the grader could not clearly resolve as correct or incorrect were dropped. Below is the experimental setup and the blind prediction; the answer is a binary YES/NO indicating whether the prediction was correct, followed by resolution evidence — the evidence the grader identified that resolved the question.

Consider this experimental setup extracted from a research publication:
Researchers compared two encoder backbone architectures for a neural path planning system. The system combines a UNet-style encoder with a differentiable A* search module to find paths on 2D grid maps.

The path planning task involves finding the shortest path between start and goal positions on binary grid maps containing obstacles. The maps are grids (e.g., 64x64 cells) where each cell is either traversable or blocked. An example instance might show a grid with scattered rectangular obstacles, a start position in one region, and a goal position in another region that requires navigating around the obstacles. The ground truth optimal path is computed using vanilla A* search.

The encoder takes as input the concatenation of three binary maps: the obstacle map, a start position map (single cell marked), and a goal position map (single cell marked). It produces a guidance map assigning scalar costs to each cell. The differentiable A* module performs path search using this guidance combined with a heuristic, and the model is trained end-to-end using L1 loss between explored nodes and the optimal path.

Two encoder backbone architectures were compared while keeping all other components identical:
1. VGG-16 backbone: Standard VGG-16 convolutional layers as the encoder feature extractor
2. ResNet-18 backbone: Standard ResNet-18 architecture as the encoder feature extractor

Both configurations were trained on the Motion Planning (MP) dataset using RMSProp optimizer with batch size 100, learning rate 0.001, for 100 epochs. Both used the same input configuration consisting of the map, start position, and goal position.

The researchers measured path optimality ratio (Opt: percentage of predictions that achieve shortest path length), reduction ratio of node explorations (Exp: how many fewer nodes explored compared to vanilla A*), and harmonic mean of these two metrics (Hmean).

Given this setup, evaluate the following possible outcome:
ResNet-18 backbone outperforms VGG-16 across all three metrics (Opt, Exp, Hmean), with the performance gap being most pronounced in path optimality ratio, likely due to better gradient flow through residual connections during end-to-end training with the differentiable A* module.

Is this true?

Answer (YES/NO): NO